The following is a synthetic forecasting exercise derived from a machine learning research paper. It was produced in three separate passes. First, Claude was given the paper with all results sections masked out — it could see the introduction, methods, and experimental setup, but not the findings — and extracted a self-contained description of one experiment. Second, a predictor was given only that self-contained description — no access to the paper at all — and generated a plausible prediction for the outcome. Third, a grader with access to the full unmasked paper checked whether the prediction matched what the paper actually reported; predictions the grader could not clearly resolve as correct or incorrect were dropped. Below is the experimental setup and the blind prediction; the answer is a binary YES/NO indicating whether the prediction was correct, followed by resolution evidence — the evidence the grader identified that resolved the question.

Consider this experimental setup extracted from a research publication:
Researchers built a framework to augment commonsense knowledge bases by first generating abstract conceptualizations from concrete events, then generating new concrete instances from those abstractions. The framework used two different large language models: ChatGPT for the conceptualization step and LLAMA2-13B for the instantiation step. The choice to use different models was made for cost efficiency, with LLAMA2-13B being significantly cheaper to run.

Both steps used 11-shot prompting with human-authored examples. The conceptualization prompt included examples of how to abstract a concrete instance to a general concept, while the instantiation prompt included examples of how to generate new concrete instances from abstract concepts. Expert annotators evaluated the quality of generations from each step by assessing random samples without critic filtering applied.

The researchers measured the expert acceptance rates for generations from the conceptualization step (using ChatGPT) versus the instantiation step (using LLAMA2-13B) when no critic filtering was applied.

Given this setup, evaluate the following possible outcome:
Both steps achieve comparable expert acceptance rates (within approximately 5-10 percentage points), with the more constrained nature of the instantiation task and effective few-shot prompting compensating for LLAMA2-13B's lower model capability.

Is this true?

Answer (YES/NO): NO